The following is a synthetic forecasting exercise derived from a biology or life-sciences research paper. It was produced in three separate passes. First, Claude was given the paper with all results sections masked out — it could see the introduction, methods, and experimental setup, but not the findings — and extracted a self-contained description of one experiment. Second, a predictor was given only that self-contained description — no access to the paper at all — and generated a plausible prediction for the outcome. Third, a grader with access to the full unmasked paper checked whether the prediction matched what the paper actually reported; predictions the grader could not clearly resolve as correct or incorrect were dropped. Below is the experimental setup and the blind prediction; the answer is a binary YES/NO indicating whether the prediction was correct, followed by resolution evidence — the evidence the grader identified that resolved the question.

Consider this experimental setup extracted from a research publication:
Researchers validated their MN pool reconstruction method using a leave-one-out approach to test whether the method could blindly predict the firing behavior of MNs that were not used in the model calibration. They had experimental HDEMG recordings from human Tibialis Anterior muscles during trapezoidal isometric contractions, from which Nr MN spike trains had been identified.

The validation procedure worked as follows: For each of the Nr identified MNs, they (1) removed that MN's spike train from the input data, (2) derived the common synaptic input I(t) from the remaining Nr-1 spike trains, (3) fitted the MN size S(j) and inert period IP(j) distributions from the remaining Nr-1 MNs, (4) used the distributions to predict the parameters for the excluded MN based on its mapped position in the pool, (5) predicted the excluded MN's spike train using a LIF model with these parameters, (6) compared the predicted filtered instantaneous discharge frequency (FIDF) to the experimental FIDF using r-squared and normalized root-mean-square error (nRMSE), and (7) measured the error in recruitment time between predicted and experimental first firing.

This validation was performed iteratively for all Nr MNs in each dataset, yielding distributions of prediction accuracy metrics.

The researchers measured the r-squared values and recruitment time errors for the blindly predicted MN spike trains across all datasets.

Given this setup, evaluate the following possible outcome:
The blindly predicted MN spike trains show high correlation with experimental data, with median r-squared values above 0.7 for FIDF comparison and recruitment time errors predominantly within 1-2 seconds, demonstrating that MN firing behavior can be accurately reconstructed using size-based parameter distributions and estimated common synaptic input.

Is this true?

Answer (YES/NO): YES